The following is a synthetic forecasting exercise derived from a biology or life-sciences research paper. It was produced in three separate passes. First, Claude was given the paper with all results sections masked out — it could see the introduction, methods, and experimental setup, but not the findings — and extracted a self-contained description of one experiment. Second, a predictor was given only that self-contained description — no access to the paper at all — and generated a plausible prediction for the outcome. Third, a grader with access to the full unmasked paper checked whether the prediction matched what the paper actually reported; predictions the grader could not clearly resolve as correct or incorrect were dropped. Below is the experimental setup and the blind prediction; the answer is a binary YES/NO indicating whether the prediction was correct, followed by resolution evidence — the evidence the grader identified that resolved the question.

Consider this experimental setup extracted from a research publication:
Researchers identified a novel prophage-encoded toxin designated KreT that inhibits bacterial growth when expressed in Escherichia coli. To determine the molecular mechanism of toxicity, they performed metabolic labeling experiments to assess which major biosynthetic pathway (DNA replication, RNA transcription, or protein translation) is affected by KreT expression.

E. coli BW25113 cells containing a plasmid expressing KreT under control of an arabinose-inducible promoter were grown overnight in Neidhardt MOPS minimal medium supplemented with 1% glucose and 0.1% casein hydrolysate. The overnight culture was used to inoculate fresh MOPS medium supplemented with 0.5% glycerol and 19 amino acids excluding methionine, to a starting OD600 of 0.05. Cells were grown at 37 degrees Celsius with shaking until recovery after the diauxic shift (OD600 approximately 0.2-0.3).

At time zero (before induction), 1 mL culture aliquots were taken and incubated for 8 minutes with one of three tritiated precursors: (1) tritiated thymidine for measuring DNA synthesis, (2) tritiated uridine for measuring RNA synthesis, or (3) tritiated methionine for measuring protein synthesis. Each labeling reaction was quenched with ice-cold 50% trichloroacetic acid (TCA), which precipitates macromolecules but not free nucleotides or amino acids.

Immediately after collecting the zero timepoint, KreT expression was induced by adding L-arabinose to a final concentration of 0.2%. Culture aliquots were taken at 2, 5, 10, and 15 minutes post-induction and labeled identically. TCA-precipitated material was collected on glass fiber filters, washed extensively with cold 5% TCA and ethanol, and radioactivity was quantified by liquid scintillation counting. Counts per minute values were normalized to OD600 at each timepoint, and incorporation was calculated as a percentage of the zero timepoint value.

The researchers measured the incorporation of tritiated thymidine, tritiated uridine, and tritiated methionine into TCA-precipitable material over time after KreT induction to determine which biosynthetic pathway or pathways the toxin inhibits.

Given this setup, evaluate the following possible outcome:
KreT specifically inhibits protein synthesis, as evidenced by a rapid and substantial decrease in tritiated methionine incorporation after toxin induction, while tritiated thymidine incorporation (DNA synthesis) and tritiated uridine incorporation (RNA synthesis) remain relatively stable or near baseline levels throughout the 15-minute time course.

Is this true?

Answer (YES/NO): YES